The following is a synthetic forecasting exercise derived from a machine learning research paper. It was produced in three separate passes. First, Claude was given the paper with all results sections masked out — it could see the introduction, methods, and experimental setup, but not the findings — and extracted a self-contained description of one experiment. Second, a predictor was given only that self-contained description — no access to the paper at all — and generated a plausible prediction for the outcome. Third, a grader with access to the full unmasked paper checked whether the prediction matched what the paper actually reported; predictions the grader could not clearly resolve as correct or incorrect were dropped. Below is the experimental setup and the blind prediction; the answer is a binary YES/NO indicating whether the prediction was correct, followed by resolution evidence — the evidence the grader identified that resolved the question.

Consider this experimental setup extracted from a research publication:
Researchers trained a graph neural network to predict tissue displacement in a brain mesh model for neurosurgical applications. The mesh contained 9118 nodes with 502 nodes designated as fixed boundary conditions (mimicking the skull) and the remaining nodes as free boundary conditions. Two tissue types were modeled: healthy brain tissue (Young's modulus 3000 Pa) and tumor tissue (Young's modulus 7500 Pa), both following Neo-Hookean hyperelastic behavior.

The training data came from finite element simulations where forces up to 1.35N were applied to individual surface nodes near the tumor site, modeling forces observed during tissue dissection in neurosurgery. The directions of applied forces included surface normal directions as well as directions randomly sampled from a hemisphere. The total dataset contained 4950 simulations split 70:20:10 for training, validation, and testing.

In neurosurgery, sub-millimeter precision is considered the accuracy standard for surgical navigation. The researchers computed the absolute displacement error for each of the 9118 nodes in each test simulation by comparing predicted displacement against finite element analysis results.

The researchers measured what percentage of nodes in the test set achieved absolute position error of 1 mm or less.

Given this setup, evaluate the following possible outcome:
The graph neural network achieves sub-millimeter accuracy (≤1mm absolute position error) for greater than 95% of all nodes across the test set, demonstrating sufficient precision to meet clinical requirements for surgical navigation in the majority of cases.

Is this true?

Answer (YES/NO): YES